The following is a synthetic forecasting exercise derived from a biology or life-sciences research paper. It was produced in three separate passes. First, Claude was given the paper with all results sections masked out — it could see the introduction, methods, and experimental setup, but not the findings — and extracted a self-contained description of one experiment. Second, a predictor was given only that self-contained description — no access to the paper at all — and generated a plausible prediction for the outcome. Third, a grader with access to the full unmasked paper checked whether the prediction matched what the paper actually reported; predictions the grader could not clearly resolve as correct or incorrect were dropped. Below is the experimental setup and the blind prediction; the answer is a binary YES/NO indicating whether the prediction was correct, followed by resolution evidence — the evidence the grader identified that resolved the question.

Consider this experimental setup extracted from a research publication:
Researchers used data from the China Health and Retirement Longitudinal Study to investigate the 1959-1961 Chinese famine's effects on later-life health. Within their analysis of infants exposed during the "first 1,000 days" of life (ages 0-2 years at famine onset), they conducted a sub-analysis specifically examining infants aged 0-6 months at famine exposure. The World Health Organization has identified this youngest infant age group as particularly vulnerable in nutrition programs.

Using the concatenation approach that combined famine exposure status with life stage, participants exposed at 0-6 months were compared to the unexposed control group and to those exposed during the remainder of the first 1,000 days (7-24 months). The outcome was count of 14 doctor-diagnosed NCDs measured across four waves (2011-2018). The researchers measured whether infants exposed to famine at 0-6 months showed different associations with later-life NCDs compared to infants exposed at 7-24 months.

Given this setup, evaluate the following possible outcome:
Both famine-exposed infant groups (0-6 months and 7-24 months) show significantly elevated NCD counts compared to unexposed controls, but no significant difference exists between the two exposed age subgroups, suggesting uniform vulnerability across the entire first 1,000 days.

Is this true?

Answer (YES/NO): NO